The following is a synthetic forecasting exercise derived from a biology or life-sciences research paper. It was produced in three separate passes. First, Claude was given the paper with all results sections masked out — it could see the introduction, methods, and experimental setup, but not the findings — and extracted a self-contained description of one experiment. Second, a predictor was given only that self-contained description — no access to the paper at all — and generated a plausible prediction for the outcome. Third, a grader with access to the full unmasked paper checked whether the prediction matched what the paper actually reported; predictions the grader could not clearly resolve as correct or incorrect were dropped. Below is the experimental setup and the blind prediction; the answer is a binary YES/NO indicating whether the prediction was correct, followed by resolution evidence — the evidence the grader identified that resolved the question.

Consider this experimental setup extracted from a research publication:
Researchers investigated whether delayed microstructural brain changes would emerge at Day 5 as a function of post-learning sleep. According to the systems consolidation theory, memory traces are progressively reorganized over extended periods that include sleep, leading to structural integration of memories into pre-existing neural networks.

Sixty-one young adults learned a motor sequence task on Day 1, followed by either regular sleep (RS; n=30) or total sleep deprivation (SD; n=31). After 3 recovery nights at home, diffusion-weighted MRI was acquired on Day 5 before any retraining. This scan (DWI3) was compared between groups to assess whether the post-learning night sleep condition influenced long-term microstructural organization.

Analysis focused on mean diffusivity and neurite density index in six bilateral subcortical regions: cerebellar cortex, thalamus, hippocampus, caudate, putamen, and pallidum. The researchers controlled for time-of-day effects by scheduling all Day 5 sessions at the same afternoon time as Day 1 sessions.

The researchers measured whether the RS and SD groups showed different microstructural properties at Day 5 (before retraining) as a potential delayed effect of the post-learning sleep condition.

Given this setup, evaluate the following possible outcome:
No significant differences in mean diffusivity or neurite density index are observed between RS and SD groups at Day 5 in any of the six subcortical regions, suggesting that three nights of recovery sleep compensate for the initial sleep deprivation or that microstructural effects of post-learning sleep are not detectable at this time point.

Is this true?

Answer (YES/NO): YES